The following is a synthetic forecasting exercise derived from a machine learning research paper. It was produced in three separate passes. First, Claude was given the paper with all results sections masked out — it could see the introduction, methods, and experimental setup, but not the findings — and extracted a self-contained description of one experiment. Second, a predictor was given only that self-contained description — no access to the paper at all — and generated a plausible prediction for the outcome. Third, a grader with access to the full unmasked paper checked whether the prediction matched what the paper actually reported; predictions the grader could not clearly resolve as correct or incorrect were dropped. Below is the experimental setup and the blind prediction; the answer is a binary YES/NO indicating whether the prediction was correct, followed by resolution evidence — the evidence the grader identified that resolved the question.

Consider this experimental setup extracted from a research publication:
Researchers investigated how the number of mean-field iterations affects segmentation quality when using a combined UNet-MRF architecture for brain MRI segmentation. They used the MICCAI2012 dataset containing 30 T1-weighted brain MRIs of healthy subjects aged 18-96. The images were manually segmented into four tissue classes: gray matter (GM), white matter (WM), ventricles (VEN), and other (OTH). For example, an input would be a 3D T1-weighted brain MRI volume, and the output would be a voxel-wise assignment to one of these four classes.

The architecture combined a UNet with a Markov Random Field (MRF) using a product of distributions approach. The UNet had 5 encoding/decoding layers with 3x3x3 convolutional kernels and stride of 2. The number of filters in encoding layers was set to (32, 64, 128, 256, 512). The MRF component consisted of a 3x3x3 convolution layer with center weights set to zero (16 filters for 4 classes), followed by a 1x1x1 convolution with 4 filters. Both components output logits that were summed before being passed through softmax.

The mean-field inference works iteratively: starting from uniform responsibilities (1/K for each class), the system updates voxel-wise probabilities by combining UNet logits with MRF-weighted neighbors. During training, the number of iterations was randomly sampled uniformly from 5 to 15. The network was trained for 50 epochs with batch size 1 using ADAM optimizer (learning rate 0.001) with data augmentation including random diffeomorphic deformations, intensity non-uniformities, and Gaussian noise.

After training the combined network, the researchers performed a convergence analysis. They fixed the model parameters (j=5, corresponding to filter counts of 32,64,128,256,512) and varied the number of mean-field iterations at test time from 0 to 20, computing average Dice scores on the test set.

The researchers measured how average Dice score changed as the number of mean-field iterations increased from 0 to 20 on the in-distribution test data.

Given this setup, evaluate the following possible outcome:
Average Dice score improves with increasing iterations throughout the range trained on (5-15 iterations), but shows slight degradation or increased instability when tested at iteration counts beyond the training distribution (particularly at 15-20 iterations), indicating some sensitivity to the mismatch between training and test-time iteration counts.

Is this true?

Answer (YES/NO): NO